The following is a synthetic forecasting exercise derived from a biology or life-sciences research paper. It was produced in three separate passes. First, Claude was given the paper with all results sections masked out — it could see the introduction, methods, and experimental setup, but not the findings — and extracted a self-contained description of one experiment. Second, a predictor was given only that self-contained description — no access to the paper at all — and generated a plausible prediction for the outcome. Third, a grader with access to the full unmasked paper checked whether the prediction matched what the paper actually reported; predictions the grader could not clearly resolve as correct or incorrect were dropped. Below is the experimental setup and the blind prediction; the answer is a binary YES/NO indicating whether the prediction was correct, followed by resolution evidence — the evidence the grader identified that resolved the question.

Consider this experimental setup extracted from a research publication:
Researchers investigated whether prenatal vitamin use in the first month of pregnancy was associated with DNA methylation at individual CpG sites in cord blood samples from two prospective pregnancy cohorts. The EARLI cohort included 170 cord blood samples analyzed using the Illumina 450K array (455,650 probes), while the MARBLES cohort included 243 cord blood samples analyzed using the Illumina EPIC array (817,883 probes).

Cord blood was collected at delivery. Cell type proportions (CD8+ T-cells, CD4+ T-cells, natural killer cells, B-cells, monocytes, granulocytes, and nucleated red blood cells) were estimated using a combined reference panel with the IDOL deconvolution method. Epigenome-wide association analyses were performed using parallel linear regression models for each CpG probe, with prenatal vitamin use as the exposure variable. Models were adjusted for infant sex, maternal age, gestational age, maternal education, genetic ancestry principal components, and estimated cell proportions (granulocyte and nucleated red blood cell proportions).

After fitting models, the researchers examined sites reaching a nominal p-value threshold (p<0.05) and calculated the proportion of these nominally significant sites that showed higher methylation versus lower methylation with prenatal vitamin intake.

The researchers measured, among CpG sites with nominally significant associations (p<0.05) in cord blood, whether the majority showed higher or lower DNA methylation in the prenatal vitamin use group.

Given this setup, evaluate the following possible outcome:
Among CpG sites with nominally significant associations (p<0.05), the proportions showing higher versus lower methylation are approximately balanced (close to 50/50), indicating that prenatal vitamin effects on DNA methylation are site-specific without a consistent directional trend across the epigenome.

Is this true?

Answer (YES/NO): NO